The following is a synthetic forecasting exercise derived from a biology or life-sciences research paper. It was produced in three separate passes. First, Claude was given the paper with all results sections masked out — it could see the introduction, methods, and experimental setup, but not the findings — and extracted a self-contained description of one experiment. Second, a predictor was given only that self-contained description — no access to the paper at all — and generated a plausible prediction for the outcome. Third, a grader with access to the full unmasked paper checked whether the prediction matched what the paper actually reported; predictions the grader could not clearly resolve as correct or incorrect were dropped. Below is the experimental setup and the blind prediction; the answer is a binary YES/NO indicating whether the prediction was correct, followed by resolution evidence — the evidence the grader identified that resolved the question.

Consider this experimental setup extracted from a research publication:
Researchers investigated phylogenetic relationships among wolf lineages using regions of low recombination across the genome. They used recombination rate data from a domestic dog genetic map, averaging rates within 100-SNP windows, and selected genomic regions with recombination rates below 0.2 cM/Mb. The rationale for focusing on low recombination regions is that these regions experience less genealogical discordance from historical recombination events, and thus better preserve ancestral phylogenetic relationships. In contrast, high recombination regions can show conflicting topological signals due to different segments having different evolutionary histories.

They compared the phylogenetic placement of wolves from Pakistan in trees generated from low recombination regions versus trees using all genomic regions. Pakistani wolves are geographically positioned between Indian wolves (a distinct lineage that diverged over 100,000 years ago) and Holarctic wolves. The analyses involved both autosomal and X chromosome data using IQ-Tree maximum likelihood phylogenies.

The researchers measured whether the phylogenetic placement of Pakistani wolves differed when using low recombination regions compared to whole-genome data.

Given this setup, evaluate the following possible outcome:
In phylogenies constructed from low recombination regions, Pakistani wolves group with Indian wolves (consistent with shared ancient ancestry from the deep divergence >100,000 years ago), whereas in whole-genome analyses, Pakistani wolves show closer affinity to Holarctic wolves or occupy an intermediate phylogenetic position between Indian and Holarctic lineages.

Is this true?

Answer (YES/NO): NO